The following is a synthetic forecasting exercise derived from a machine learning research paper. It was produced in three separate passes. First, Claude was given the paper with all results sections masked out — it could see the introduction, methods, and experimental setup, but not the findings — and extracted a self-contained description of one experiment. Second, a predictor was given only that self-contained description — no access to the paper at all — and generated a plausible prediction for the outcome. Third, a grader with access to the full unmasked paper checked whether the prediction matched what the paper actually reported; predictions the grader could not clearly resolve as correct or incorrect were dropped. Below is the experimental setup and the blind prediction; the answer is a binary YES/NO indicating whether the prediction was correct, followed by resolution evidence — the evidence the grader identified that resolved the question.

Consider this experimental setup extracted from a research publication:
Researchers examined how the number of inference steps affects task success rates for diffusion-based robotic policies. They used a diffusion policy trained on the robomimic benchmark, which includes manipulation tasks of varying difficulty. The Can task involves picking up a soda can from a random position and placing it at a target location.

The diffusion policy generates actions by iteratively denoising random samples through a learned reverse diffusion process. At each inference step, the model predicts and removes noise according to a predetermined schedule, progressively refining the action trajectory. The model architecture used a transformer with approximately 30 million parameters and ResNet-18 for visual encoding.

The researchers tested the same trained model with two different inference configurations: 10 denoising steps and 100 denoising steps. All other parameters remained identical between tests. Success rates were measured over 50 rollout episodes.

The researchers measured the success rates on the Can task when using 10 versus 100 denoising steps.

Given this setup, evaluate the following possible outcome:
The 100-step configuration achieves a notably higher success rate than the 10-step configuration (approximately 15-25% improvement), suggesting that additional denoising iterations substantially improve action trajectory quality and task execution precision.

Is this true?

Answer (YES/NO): NO